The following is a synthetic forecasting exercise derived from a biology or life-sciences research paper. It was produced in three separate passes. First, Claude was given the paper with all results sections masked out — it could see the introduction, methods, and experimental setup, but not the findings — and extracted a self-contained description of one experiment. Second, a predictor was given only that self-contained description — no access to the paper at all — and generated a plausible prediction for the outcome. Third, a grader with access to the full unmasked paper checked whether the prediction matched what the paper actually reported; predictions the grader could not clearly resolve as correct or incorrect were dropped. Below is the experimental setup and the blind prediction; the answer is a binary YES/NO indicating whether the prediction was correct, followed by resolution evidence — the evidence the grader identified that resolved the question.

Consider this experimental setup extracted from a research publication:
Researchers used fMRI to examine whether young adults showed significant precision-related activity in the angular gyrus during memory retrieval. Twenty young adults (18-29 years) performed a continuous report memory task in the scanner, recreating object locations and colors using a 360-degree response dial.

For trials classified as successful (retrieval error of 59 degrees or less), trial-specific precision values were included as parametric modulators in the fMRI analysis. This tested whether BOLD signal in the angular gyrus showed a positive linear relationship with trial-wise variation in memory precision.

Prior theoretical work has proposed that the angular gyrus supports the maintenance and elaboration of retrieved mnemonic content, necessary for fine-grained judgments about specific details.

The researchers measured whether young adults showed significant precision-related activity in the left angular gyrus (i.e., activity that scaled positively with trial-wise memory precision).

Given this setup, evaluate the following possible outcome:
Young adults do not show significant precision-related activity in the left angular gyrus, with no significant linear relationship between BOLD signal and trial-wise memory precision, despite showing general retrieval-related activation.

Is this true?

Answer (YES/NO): NO